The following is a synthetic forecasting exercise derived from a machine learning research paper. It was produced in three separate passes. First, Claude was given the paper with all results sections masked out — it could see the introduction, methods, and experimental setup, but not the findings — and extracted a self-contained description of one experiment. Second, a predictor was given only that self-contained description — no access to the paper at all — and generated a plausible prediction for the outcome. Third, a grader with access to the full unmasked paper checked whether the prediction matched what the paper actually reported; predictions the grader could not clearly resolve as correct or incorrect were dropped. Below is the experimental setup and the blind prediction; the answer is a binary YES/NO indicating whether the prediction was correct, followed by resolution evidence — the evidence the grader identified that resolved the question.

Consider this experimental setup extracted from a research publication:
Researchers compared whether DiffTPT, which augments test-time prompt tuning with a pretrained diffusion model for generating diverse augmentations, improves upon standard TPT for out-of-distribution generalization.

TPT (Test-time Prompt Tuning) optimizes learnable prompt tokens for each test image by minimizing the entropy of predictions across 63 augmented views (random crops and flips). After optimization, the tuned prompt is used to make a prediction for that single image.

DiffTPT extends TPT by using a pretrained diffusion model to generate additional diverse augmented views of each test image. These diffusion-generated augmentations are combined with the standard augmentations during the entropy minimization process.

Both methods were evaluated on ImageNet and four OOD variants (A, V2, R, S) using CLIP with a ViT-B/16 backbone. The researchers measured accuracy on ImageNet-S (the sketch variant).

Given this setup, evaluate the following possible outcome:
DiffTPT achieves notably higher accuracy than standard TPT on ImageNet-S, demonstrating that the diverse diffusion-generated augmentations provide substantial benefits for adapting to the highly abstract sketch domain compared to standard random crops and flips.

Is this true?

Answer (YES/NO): NO